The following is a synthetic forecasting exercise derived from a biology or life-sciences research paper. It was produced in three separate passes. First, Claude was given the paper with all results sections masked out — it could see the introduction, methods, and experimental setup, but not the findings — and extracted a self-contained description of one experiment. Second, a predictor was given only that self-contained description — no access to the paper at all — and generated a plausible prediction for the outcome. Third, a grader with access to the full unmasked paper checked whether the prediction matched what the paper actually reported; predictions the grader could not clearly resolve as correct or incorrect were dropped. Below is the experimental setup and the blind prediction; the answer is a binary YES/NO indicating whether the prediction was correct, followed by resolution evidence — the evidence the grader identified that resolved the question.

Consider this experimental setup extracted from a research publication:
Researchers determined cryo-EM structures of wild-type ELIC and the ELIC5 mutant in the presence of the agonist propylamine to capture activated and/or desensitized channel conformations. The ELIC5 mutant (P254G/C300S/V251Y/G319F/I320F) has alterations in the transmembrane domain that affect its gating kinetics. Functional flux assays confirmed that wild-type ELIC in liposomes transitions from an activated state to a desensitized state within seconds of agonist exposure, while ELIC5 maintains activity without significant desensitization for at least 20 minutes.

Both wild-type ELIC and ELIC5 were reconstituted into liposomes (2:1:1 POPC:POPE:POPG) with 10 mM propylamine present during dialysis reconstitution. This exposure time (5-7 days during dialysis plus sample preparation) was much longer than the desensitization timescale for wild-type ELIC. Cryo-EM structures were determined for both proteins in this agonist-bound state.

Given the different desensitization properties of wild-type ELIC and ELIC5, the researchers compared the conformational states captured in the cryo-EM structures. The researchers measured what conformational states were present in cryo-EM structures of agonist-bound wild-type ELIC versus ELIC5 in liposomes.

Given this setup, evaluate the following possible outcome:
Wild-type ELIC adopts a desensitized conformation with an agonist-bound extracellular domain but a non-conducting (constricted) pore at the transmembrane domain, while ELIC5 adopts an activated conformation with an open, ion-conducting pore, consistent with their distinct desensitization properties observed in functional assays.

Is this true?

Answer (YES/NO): YES